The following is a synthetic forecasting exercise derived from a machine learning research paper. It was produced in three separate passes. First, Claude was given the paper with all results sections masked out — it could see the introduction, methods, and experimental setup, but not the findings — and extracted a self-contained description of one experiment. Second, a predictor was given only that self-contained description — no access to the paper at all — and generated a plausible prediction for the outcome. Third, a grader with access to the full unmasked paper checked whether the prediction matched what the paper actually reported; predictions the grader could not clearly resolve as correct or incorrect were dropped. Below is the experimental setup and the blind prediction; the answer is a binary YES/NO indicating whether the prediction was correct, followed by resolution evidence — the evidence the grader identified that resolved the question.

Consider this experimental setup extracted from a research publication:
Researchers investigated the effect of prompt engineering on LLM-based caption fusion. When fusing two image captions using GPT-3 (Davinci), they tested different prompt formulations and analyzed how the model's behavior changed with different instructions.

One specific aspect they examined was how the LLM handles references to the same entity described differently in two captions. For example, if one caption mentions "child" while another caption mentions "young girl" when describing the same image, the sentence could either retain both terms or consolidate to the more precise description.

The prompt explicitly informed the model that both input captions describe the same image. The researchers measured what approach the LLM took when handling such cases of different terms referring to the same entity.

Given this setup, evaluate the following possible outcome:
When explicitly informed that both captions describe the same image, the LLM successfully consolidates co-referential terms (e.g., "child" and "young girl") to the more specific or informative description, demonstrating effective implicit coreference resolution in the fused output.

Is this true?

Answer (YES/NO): YES